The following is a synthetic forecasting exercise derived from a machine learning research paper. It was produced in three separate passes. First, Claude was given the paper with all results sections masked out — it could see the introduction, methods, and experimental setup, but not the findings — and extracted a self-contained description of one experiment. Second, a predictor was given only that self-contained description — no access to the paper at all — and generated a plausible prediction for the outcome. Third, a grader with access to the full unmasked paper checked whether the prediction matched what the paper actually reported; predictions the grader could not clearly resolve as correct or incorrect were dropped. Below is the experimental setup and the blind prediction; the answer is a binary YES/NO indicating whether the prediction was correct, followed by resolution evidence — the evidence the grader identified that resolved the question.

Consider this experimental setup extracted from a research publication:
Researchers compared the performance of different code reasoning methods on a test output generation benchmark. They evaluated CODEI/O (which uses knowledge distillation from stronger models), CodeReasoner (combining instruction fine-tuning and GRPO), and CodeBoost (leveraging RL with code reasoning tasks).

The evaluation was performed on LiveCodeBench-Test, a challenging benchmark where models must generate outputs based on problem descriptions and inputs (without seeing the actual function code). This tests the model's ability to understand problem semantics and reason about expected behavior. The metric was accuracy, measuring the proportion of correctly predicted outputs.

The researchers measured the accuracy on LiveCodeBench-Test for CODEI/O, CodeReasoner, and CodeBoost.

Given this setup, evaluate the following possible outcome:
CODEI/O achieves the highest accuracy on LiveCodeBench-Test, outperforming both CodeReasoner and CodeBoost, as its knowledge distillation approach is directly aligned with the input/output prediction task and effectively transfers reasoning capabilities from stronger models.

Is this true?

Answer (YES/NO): NO